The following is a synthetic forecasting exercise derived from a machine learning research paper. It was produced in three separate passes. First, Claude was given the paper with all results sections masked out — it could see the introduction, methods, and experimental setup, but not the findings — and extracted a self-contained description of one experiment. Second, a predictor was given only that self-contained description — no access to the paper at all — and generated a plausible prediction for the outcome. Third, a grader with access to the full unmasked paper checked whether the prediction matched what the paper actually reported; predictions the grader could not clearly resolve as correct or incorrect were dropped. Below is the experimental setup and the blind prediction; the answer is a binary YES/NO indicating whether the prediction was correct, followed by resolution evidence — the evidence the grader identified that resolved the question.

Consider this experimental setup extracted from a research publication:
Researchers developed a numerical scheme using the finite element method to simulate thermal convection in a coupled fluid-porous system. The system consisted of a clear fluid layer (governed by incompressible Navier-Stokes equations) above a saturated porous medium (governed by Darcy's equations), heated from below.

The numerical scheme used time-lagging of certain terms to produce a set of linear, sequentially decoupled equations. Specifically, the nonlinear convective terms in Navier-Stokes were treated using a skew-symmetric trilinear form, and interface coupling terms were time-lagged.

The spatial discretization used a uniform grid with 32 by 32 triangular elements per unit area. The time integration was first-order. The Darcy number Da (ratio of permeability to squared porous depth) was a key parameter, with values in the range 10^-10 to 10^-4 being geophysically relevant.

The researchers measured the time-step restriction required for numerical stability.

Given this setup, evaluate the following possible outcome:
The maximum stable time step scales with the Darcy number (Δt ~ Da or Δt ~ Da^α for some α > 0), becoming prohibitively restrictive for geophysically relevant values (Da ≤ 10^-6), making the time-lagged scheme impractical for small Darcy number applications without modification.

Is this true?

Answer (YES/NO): NO